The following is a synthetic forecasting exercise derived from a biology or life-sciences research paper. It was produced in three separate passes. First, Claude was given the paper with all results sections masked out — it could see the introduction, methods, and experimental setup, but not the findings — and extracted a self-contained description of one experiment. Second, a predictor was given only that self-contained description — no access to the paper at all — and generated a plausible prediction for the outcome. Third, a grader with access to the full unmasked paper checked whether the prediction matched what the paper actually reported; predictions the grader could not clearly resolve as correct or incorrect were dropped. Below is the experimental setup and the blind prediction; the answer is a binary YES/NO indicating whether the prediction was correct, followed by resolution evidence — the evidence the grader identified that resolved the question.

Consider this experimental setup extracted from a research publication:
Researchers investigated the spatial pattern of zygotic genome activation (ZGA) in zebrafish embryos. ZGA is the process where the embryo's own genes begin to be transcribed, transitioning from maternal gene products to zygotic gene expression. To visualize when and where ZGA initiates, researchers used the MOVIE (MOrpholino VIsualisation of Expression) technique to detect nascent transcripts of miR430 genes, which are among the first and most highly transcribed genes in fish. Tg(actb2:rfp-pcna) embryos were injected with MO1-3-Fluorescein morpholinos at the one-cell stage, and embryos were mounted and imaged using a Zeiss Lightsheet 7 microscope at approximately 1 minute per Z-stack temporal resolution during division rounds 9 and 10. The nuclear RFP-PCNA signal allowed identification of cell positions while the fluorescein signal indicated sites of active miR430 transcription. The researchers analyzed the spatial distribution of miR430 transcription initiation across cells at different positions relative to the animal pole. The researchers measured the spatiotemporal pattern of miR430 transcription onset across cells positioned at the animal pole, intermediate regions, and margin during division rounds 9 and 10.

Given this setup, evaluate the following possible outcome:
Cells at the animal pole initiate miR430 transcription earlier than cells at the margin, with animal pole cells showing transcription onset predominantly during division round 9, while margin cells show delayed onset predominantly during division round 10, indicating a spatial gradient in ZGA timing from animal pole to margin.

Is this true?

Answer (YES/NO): NO